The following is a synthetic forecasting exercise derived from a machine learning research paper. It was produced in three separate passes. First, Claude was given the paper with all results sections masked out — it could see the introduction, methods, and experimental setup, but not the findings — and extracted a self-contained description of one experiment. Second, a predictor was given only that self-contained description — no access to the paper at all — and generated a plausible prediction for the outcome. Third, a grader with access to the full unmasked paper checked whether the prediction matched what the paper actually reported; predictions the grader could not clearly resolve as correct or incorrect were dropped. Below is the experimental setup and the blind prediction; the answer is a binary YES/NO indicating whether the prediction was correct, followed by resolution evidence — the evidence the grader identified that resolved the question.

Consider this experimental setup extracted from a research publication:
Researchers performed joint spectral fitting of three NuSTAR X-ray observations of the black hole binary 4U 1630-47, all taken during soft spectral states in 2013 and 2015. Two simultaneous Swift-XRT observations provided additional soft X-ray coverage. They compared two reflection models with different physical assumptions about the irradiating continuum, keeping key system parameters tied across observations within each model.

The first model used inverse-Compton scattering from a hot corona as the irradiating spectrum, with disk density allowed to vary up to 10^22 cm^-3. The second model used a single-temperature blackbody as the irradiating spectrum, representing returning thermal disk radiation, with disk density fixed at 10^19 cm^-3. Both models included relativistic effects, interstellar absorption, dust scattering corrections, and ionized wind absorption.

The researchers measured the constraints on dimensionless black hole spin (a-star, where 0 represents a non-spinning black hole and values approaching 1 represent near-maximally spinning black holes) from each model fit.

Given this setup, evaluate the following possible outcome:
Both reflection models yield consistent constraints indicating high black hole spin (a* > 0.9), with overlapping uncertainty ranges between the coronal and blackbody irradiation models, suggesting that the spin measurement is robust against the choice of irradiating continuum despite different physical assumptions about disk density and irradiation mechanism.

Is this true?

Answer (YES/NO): NO